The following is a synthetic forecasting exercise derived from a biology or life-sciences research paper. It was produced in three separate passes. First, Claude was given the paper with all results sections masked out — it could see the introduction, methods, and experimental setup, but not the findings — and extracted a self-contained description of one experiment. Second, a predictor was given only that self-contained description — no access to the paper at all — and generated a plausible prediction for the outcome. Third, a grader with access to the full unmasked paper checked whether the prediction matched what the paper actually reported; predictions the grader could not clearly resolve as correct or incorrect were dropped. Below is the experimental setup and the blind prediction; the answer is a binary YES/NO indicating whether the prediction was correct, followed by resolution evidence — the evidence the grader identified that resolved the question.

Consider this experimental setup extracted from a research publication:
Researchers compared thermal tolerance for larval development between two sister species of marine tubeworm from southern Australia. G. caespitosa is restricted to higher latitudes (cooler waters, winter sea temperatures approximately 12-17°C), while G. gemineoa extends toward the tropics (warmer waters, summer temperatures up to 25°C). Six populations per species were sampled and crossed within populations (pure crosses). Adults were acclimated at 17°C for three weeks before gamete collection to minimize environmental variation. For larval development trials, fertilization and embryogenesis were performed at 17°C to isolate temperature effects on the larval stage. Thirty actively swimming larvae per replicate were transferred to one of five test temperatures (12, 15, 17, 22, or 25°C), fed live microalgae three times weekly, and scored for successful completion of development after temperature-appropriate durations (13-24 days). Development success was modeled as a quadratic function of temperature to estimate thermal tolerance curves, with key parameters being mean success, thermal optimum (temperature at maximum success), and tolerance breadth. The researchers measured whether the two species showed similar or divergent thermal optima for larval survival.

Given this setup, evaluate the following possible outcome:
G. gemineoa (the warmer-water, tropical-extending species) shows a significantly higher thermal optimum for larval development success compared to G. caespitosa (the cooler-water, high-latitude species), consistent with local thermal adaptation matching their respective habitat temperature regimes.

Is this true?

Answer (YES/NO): YES